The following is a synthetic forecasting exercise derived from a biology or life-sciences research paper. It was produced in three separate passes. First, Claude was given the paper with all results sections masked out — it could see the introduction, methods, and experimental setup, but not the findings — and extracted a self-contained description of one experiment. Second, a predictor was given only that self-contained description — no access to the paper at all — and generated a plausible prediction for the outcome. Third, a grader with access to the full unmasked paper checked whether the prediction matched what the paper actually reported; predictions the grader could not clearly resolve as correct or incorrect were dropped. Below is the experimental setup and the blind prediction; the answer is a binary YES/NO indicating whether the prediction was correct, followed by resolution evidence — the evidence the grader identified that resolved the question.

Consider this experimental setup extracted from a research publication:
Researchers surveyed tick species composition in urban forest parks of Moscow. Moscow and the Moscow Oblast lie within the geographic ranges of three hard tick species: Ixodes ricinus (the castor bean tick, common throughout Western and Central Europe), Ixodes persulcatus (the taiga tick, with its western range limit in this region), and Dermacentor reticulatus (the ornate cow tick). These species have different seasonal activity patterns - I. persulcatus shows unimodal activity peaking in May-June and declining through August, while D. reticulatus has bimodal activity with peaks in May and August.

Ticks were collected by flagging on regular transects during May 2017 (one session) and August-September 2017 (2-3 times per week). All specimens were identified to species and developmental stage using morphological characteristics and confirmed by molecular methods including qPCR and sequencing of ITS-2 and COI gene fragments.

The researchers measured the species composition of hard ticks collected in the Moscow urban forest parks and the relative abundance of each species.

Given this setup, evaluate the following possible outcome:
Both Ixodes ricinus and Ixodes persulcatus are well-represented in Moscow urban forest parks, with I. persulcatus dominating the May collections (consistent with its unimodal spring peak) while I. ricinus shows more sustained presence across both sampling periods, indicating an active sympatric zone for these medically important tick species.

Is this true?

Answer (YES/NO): NO